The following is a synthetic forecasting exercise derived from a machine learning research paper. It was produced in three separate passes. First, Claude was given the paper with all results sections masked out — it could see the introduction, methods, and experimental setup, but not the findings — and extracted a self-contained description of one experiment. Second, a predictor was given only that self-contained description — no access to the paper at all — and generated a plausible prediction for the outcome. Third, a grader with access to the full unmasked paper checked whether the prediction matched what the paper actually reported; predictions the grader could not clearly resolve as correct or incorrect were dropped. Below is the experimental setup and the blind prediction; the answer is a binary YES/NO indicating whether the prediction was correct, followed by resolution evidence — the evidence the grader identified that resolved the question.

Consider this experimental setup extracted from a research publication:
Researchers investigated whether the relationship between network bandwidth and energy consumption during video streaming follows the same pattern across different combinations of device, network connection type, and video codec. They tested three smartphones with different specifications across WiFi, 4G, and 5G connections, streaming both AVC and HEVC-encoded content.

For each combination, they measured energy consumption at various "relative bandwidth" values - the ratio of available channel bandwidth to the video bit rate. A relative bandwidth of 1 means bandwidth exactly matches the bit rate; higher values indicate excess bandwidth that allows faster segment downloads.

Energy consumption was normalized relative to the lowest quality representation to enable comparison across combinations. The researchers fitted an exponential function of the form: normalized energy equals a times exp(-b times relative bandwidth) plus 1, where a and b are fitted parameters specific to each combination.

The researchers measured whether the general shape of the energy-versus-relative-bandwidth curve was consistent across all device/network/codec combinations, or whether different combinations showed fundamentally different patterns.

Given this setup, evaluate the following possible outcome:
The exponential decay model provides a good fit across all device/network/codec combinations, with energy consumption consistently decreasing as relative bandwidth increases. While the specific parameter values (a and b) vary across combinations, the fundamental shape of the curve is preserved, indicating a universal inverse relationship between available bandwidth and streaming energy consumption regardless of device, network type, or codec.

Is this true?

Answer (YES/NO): YES